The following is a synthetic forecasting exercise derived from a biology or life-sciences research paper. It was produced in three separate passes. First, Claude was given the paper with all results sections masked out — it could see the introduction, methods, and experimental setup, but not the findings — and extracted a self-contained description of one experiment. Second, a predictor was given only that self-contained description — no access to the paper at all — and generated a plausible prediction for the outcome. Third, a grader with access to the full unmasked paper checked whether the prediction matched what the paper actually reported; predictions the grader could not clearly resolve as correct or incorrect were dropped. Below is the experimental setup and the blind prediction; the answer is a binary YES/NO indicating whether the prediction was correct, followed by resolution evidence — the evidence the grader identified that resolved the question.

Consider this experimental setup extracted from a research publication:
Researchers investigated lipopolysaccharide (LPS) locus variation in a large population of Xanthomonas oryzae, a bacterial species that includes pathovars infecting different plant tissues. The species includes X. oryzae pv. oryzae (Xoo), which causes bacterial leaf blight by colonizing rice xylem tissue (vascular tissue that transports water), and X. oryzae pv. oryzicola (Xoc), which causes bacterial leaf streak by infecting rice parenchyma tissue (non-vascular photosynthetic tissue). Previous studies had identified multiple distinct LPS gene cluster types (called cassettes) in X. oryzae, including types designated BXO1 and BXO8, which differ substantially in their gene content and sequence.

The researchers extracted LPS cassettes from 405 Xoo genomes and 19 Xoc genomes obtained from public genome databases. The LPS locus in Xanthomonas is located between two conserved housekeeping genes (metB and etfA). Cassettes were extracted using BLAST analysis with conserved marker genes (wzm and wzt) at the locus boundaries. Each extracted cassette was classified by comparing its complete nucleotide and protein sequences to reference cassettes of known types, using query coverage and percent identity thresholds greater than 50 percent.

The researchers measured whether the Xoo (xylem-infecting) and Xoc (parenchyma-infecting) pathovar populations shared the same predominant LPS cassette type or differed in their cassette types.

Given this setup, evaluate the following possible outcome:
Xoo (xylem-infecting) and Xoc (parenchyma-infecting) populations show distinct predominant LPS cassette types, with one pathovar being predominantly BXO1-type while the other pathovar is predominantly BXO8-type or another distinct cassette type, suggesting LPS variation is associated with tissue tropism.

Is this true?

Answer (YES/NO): YES